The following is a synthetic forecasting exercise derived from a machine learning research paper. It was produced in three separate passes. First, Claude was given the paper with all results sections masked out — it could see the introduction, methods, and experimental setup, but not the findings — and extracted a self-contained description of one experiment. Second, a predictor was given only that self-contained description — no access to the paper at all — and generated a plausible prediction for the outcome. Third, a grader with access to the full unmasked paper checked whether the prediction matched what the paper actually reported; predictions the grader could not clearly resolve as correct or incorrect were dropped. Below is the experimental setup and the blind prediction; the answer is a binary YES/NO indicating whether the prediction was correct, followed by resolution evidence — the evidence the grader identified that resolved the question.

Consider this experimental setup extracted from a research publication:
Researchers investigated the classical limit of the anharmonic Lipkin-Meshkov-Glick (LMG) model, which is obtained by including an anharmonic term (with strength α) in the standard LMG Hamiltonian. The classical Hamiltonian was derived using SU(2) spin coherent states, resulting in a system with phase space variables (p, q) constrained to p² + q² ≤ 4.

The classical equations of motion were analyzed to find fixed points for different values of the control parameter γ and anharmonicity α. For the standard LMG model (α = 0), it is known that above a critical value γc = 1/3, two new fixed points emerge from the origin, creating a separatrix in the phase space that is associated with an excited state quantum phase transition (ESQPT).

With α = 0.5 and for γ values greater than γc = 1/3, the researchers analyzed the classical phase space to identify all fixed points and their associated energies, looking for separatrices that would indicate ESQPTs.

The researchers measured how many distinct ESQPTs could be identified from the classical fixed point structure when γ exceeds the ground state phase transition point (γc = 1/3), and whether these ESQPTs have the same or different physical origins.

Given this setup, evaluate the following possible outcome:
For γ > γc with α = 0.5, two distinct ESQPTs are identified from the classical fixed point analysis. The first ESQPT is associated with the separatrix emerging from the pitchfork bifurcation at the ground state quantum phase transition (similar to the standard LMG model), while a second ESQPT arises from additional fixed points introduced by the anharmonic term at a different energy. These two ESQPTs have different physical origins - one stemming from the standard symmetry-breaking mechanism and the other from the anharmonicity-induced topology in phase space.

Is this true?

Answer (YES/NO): YES